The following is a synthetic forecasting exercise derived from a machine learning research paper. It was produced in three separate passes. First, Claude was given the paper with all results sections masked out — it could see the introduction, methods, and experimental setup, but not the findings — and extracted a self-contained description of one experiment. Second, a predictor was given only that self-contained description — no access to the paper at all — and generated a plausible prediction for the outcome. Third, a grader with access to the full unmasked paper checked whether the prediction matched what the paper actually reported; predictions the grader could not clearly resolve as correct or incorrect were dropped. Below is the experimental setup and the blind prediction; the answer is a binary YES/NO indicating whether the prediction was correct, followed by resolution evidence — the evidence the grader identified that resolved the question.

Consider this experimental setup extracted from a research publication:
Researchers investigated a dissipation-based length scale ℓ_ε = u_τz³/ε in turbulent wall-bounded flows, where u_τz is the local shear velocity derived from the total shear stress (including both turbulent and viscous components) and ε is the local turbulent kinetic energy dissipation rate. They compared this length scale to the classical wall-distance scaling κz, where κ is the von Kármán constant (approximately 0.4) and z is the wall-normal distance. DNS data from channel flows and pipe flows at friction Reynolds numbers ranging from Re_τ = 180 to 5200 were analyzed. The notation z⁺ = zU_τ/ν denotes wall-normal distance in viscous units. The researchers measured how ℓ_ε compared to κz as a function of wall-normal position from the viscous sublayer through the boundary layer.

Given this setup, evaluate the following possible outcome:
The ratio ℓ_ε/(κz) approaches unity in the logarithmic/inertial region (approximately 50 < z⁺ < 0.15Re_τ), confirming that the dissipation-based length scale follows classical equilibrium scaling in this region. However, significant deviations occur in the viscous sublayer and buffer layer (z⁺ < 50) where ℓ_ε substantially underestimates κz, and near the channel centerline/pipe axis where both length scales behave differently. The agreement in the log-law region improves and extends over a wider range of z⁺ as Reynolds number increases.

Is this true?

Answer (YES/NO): NO